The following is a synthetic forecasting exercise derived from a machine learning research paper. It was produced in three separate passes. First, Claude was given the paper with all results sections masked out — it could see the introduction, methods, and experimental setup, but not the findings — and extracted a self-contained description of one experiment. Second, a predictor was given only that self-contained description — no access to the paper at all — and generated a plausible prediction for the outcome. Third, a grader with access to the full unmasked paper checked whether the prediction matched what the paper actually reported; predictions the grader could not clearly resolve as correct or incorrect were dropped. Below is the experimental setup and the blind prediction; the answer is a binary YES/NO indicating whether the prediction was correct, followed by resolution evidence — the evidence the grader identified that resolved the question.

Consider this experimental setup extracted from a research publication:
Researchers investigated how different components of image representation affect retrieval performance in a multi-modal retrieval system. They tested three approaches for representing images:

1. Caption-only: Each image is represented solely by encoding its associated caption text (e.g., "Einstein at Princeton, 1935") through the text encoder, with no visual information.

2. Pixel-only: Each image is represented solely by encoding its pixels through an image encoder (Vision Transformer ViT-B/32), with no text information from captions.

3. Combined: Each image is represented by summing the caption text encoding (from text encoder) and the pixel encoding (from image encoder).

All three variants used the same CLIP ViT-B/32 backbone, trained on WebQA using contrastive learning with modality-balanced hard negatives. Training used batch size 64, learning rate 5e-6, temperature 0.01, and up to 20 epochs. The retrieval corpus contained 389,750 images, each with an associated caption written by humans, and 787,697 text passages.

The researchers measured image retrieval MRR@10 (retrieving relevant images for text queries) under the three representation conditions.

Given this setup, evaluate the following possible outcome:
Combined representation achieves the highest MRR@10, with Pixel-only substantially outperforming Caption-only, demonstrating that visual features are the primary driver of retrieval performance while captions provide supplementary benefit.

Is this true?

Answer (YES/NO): NO